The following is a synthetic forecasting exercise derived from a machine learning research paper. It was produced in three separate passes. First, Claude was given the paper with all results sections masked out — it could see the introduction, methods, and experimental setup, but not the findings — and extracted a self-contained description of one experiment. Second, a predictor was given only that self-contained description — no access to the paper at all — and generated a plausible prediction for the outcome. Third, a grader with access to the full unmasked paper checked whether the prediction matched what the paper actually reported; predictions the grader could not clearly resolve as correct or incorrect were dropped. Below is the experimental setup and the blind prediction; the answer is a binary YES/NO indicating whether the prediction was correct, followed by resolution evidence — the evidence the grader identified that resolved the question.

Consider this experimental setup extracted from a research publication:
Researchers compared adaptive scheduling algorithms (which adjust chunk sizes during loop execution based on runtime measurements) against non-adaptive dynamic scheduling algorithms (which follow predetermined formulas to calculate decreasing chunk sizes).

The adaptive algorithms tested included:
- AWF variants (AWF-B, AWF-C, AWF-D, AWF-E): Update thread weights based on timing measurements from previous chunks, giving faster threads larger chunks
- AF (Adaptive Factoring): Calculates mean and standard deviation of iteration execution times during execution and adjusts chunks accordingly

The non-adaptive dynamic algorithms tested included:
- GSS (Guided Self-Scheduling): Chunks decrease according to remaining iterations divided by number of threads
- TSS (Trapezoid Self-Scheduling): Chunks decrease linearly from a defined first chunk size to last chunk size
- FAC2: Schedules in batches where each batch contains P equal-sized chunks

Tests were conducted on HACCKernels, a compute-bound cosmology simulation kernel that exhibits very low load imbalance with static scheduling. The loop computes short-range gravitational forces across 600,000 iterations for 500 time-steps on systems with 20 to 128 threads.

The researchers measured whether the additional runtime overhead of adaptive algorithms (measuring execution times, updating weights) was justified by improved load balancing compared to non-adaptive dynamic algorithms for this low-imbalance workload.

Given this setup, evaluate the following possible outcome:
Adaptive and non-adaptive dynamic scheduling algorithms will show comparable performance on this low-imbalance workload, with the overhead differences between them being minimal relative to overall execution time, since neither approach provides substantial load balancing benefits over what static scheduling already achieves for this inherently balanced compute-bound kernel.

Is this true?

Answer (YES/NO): YES